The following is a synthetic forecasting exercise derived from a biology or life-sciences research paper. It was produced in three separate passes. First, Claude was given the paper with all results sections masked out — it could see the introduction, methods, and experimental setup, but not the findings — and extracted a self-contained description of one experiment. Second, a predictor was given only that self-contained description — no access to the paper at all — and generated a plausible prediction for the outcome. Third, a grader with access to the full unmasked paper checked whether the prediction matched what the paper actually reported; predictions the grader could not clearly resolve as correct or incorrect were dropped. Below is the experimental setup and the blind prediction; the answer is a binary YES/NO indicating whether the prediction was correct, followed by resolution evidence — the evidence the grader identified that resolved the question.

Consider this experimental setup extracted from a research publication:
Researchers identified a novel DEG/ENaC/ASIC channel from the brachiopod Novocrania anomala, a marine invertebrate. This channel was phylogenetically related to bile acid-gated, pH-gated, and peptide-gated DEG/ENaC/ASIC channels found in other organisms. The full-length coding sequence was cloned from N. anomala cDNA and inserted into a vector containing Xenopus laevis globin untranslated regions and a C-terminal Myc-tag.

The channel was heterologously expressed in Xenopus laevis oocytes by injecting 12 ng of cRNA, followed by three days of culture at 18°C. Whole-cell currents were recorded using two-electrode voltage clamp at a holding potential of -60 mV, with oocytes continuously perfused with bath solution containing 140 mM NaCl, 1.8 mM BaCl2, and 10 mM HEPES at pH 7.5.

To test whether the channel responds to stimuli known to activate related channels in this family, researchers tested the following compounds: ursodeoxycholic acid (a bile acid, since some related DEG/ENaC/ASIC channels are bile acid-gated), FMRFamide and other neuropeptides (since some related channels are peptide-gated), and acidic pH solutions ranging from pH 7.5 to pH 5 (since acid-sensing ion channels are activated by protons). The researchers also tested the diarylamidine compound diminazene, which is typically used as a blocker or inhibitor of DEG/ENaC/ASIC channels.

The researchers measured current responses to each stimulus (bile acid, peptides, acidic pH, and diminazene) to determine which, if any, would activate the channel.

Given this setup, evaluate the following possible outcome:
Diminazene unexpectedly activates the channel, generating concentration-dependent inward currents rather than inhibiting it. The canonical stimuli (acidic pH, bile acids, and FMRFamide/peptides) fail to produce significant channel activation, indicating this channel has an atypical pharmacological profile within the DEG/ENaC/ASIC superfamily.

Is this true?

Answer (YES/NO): YES